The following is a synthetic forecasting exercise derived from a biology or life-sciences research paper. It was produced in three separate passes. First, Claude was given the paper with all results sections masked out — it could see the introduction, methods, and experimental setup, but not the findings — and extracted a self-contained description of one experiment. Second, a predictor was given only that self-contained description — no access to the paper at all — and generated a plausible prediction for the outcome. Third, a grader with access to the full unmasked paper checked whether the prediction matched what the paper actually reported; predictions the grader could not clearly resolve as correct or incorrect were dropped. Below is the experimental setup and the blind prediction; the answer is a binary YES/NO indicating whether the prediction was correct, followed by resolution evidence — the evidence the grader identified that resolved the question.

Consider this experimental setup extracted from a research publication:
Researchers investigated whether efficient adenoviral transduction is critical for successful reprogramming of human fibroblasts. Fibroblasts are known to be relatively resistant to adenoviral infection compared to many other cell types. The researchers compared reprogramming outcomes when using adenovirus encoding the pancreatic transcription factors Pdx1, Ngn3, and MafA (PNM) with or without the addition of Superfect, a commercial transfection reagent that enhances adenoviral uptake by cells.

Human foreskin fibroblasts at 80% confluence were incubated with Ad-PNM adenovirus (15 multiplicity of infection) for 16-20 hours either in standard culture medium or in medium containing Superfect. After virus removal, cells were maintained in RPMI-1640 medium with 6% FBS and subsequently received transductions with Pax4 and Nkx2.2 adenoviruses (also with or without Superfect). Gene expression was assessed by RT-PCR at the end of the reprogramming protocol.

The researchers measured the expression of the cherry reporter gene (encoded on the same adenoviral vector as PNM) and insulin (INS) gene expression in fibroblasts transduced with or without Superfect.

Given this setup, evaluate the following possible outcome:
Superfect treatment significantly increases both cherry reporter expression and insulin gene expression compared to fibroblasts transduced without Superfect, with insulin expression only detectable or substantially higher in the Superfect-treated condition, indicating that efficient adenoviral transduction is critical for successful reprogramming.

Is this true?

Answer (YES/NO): YES